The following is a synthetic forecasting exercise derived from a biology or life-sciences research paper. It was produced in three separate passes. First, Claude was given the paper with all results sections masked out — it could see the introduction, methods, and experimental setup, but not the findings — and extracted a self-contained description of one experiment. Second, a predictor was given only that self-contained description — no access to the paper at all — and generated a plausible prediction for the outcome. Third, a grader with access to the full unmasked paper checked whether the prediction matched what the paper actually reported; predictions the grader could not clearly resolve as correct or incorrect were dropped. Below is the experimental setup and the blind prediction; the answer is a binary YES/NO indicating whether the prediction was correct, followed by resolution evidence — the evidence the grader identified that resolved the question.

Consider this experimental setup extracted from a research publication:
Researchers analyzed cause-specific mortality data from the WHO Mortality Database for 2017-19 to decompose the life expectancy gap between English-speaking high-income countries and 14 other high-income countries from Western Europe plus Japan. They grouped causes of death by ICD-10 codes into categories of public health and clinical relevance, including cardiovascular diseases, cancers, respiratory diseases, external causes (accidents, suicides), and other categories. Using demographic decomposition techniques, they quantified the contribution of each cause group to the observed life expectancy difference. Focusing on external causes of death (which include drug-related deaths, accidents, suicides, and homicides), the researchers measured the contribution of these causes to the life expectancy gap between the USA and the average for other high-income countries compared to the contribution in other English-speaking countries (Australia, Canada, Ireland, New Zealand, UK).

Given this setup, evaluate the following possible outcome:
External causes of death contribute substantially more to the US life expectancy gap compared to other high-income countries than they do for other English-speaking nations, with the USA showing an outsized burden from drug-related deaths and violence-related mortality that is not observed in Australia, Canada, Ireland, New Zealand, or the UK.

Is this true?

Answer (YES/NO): NO